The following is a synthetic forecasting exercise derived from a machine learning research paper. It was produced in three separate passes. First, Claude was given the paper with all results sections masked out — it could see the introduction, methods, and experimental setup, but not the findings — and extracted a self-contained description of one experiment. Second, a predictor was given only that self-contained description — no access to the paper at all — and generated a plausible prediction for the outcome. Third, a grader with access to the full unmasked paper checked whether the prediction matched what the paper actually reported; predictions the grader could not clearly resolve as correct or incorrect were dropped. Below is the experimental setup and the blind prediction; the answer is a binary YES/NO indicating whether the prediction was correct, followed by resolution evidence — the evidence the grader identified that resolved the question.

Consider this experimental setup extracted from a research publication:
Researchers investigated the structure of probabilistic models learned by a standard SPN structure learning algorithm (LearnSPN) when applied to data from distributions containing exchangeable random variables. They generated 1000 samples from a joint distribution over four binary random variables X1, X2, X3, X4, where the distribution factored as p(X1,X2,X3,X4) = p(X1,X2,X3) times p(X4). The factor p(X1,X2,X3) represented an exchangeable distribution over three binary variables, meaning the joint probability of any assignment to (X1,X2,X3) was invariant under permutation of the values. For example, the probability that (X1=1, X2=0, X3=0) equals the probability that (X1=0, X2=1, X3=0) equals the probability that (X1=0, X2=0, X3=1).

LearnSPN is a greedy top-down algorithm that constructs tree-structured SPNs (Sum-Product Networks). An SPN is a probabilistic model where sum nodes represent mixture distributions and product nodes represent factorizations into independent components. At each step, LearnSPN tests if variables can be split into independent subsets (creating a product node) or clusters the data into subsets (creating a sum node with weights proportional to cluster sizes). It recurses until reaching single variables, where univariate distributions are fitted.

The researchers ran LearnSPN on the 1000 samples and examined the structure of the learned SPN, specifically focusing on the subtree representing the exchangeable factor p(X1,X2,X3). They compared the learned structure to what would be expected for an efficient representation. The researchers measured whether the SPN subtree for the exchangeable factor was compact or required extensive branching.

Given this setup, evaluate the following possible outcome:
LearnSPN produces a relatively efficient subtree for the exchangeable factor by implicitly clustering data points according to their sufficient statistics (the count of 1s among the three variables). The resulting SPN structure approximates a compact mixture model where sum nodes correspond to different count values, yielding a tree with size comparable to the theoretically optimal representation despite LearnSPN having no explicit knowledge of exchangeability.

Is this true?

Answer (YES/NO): NO